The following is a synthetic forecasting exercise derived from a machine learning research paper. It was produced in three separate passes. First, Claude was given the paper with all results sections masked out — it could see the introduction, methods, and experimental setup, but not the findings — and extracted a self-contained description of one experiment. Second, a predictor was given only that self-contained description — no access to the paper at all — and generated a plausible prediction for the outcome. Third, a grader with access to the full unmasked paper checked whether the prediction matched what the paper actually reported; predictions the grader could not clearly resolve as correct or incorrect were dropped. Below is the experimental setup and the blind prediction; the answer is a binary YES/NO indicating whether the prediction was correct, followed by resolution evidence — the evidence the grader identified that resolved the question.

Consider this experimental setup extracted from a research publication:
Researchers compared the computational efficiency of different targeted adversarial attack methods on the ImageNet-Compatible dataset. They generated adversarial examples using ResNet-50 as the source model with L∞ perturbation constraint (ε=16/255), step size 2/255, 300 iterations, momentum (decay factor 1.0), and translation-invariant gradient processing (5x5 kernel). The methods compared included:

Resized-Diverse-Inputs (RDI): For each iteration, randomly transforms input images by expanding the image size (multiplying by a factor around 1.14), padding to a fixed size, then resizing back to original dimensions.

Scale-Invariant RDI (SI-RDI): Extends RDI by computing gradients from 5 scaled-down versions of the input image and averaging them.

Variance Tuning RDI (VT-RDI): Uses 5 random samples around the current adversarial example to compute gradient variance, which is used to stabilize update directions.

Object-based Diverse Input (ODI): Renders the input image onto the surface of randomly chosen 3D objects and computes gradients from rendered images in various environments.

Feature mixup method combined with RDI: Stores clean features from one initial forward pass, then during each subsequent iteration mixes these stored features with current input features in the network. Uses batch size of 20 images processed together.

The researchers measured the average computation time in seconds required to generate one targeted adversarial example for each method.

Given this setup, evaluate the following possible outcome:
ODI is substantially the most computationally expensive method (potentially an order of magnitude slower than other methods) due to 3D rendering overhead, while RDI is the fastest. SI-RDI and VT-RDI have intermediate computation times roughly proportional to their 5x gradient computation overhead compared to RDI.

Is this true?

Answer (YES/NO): NO